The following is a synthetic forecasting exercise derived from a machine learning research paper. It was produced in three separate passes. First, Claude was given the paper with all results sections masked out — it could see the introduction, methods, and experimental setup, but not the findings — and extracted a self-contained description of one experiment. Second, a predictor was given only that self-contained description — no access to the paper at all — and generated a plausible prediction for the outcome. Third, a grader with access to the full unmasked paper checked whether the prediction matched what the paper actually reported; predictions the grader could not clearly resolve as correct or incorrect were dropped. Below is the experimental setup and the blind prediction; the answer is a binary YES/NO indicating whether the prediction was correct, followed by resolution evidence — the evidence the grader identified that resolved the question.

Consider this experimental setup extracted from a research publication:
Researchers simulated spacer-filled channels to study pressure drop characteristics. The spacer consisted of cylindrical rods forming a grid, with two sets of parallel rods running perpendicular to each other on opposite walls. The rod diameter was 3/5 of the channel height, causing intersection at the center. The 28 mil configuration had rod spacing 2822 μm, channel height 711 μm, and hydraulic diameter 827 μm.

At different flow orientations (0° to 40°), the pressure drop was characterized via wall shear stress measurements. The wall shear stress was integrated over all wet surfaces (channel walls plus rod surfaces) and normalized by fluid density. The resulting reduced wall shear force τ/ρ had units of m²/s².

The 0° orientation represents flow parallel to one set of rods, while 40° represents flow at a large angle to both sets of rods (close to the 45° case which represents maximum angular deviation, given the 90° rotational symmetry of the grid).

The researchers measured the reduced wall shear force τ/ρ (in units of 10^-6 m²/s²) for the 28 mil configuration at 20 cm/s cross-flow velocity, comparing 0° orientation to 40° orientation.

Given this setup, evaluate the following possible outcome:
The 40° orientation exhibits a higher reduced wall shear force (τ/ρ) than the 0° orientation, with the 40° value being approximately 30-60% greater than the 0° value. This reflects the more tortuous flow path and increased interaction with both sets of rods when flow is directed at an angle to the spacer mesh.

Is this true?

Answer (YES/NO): NO